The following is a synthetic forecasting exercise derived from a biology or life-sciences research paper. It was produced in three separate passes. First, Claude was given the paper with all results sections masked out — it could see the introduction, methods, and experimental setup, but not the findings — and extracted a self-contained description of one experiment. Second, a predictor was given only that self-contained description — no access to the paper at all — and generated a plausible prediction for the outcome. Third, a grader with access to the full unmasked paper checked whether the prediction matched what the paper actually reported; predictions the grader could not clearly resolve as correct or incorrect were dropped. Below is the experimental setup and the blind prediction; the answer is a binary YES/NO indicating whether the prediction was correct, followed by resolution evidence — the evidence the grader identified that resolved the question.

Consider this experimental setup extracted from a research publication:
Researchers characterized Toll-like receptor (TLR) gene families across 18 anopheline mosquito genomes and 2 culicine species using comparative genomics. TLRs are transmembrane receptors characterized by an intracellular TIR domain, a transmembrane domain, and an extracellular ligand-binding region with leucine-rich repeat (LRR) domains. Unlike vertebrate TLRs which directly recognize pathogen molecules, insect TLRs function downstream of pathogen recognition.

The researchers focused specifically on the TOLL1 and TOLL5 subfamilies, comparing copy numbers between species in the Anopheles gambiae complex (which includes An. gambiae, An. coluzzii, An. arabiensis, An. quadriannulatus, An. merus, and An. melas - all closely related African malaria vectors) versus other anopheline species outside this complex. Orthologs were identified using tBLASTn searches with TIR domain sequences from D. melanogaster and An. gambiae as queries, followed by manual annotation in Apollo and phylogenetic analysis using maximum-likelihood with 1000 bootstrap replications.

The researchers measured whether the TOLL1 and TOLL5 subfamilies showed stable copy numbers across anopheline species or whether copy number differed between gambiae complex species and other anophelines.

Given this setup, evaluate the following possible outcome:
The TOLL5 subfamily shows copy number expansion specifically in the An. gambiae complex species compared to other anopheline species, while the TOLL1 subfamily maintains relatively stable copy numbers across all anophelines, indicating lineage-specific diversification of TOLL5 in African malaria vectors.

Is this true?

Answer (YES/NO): NO